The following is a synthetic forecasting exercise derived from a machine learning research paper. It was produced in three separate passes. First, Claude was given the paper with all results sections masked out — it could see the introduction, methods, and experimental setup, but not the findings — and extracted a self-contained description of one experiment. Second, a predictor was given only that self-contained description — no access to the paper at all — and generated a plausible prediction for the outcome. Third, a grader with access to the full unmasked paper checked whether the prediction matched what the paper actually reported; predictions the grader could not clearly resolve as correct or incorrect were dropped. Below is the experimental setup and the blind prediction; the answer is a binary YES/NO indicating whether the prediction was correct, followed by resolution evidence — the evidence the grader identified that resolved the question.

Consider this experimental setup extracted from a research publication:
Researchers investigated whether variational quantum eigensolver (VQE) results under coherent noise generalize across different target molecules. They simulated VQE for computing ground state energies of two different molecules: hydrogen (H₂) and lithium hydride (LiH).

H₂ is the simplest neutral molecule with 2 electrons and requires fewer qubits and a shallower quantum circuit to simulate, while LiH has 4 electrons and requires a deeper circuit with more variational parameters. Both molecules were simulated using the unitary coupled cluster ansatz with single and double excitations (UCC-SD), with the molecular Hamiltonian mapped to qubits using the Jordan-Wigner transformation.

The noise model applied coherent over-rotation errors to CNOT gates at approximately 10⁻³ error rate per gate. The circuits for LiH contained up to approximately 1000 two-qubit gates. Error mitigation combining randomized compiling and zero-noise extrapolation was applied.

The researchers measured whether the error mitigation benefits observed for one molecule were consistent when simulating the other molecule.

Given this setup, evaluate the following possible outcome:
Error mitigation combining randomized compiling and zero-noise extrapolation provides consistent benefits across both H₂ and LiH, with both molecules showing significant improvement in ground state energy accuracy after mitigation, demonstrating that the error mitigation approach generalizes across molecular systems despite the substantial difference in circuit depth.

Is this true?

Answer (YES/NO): YES